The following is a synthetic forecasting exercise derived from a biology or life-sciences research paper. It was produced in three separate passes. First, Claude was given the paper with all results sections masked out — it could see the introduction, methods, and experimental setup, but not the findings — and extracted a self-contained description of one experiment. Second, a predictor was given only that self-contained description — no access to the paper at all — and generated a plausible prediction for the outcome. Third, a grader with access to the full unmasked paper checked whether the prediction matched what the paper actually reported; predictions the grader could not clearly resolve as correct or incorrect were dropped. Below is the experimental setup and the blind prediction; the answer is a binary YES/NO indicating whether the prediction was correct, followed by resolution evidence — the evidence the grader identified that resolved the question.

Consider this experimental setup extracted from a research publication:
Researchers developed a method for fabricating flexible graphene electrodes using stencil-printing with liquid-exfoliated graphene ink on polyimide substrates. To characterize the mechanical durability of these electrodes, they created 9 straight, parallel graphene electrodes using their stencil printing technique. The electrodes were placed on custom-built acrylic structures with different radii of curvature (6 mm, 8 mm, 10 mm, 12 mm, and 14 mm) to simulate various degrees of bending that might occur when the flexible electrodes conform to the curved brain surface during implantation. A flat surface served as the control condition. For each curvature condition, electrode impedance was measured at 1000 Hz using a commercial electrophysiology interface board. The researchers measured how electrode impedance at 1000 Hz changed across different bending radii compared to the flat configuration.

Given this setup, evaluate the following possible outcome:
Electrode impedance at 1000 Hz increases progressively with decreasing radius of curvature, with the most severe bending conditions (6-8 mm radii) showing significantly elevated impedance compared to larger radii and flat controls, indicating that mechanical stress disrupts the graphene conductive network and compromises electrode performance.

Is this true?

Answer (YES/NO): NO